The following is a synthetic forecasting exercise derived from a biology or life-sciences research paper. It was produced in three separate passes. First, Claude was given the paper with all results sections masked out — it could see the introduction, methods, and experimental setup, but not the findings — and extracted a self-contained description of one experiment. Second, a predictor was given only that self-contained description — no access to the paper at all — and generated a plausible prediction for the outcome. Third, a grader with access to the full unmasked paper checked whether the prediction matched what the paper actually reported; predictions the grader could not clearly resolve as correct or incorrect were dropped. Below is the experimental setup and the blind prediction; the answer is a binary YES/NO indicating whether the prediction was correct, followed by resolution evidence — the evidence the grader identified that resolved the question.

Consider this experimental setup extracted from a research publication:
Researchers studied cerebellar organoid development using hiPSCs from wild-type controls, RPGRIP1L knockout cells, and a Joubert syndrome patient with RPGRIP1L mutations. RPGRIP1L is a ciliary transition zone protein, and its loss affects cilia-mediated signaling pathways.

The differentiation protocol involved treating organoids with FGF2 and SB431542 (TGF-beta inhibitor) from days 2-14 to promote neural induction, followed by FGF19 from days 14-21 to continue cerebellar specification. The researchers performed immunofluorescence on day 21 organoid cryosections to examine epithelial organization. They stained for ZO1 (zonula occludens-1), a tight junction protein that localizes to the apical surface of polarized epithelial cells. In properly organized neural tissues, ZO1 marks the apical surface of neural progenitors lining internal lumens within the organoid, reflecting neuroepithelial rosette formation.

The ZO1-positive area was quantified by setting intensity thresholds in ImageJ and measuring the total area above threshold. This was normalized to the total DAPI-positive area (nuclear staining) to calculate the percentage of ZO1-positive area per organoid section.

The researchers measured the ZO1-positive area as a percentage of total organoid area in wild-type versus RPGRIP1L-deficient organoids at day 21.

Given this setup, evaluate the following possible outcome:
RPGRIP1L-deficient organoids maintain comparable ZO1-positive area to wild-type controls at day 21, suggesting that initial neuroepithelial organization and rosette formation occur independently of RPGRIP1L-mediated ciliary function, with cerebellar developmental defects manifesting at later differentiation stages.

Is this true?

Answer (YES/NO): NO